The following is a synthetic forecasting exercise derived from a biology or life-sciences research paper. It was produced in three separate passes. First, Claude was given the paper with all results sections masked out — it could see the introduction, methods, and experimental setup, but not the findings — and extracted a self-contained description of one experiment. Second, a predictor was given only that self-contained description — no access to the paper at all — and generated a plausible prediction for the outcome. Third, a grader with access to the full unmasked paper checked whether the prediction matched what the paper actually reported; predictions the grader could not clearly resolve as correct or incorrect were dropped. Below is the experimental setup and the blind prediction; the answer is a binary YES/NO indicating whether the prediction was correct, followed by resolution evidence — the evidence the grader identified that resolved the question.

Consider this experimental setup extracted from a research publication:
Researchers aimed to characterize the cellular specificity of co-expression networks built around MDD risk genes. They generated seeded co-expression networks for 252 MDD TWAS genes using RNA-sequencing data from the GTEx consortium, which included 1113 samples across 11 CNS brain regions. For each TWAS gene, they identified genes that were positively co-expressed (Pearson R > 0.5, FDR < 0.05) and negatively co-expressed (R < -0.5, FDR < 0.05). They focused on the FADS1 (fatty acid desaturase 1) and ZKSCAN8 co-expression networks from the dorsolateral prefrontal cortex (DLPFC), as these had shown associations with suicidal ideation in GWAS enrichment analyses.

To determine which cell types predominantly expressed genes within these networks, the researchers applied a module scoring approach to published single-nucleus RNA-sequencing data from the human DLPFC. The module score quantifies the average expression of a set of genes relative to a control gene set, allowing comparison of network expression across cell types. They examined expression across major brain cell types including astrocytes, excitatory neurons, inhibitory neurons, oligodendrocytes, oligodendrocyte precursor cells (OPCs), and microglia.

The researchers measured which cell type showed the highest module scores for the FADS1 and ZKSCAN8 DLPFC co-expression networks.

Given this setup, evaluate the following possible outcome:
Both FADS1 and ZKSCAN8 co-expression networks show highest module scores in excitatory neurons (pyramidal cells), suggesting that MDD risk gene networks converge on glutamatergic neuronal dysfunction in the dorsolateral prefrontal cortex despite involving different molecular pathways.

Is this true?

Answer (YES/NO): NO